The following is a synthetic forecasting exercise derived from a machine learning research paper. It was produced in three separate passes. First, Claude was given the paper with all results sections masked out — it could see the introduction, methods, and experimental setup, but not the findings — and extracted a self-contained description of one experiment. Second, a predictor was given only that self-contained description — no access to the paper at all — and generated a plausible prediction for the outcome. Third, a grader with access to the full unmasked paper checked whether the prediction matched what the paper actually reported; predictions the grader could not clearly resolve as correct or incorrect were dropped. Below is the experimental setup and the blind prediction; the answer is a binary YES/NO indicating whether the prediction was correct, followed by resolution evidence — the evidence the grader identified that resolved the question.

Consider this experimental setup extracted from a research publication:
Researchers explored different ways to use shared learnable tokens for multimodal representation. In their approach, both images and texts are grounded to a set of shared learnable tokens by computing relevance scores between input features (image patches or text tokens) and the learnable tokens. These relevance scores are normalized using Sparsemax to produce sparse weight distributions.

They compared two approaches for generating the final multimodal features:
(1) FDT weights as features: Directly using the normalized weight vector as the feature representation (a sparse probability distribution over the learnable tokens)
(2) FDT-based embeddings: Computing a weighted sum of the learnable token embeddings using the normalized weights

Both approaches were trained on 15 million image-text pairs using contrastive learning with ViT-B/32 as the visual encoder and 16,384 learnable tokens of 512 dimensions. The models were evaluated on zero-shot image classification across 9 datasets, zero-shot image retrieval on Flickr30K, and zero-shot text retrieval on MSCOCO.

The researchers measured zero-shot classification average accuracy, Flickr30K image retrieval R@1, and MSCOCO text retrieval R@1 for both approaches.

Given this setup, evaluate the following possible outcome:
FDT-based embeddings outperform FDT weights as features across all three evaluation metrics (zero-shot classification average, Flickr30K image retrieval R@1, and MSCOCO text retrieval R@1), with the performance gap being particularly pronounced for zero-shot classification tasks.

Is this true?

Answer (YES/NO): NO